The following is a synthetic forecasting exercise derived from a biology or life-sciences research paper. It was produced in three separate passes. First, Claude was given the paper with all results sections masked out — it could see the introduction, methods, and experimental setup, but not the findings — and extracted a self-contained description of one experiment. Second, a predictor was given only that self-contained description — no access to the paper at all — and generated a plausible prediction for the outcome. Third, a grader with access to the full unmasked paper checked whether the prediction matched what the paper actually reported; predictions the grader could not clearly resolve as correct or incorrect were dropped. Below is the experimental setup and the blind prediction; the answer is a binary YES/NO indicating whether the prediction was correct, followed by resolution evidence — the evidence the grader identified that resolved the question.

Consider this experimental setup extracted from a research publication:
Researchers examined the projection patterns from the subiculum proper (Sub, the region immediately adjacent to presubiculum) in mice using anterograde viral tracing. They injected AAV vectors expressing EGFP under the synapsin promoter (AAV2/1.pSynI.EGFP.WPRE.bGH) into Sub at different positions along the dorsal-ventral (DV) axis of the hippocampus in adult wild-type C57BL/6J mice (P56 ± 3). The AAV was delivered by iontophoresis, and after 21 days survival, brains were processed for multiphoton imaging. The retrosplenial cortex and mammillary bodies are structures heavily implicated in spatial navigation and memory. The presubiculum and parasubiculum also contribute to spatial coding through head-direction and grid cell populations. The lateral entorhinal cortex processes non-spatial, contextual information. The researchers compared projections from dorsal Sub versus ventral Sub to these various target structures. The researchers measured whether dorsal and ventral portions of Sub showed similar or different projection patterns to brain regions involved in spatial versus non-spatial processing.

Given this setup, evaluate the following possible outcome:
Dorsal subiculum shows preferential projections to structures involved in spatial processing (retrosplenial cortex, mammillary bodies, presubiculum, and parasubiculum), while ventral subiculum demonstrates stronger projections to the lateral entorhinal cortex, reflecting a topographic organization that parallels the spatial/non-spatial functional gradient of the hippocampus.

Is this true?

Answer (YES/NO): NO